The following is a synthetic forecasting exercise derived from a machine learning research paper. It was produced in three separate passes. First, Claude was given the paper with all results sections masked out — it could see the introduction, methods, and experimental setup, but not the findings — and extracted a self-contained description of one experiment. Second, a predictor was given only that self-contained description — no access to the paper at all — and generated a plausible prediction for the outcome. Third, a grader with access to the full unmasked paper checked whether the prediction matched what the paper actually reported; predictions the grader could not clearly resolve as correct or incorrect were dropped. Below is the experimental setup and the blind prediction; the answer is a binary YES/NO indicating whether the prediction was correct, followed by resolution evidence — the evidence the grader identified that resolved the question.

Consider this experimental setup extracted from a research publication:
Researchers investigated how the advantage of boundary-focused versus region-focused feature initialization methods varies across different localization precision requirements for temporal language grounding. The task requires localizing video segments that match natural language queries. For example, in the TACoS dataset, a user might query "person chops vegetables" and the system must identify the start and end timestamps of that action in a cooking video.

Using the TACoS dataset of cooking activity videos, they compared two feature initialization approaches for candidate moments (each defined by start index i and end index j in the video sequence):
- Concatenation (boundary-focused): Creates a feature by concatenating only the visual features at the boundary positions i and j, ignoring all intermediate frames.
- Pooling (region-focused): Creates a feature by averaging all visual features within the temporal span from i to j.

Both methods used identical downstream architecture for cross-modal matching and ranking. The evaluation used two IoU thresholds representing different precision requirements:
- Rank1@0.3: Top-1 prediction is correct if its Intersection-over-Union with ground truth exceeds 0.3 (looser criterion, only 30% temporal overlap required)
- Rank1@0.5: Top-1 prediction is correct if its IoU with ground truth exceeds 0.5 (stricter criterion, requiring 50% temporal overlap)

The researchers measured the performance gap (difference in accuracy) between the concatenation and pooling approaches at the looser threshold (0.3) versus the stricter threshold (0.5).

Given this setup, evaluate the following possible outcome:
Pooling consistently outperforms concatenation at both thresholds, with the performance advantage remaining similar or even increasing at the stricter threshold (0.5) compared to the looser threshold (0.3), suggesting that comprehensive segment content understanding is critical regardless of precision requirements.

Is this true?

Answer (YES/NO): NO